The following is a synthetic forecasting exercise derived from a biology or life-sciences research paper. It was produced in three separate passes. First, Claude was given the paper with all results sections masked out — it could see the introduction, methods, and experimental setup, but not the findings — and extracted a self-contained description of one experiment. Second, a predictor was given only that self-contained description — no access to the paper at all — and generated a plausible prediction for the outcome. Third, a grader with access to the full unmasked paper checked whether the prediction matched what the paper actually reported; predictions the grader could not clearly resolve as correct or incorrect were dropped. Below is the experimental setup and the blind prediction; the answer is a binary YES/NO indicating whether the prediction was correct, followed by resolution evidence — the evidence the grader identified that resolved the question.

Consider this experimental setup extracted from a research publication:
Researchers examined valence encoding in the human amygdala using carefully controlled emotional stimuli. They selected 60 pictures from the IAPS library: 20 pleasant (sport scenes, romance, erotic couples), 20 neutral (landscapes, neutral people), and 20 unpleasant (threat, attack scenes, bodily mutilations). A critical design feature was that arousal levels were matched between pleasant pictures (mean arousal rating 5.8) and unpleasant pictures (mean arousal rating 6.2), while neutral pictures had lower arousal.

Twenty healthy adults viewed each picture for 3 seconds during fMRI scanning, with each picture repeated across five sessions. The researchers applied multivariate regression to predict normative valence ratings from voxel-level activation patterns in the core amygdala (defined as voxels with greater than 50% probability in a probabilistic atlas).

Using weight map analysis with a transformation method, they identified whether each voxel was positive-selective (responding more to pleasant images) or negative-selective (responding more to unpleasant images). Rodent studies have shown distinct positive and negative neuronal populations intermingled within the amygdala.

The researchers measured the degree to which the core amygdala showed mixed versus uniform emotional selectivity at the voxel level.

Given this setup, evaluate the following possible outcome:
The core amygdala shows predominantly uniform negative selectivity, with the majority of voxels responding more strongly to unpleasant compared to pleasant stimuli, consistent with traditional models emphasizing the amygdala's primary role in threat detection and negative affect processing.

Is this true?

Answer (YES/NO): YES